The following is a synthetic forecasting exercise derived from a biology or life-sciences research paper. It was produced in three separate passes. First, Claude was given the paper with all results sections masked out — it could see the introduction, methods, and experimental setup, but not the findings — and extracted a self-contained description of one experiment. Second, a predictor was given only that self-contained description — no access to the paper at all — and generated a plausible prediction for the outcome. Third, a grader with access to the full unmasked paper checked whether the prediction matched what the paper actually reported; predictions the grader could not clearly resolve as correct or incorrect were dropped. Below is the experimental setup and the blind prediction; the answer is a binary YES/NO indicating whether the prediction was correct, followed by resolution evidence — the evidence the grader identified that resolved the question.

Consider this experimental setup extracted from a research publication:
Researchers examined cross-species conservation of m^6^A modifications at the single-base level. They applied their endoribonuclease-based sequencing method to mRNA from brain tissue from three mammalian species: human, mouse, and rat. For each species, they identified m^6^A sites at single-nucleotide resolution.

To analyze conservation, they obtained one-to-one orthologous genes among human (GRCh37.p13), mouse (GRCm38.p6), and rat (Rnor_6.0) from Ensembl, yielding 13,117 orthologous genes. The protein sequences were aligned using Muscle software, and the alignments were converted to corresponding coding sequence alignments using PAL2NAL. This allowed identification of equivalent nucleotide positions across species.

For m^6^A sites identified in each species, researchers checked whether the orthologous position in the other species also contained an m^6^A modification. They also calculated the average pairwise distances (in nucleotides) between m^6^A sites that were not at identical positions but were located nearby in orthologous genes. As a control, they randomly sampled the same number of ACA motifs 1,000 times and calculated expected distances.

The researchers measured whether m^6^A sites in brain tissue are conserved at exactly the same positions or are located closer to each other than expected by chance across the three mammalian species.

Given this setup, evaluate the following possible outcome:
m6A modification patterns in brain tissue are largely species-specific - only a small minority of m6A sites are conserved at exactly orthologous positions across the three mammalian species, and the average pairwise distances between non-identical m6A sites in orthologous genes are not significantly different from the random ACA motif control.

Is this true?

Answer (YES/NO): NO